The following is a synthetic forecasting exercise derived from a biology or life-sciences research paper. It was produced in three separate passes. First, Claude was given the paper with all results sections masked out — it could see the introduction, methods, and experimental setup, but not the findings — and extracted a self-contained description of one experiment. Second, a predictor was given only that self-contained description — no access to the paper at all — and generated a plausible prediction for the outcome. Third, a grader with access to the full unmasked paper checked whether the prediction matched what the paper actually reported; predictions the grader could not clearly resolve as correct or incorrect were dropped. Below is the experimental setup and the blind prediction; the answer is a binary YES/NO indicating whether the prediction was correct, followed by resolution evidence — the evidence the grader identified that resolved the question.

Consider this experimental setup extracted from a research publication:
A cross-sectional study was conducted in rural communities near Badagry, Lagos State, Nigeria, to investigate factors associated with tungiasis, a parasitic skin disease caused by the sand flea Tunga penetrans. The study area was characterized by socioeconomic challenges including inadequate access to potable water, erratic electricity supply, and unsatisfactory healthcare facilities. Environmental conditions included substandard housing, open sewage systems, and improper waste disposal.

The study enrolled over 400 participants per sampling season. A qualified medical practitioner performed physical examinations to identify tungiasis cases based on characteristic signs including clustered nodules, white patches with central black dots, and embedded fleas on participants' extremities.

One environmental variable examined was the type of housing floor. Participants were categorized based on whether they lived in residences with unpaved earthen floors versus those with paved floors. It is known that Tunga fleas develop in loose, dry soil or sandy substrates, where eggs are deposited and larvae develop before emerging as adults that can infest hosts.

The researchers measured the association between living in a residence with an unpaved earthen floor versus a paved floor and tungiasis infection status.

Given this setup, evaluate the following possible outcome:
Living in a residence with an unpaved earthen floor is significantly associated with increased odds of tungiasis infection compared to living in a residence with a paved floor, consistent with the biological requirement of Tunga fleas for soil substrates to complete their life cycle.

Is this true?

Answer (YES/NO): NO